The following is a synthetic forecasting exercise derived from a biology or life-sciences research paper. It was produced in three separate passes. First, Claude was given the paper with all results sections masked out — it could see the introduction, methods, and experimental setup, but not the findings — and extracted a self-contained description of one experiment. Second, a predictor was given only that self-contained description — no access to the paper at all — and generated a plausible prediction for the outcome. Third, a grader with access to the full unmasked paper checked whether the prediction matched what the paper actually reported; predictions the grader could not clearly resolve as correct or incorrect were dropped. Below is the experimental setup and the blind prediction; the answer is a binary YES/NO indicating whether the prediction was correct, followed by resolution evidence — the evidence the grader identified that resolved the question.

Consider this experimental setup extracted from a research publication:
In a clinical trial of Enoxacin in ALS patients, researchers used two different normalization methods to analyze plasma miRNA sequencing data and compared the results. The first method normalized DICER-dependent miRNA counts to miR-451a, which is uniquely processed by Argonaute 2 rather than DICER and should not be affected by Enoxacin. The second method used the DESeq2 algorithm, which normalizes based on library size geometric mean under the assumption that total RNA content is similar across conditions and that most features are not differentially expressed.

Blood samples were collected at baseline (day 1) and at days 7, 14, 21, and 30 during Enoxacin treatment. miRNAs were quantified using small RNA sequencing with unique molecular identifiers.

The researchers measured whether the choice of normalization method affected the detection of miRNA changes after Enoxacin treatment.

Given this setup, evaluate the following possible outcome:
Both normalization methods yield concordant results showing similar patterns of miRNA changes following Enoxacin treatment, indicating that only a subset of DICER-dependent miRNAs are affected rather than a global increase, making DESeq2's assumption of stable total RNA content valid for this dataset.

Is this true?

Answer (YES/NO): NO